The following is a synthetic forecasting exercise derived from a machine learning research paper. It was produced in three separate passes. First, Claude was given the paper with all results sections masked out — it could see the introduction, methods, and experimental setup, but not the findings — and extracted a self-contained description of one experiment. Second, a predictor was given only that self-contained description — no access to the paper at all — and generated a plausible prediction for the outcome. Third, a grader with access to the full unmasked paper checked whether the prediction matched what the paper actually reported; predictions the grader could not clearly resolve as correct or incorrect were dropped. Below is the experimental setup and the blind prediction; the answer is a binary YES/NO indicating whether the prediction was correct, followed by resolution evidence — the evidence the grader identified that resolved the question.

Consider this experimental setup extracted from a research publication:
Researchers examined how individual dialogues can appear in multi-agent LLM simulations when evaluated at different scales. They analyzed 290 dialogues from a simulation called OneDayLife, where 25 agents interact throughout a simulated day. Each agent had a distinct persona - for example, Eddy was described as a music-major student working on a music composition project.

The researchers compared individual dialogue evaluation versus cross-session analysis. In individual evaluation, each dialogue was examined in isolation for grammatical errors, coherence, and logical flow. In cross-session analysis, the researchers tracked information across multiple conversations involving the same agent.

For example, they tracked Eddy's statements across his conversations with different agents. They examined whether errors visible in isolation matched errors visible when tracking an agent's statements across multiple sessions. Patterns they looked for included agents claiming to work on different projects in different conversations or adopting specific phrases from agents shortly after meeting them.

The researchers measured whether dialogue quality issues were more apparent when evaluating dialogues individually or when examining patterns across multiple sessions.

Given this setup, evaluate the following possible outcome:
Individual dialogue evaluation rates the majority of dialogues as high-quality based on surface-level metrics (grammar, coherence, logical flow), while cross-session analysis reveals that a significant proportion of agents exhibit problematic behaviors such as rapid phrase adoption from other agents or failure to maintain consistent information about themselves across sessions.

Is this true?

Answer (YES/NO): YES